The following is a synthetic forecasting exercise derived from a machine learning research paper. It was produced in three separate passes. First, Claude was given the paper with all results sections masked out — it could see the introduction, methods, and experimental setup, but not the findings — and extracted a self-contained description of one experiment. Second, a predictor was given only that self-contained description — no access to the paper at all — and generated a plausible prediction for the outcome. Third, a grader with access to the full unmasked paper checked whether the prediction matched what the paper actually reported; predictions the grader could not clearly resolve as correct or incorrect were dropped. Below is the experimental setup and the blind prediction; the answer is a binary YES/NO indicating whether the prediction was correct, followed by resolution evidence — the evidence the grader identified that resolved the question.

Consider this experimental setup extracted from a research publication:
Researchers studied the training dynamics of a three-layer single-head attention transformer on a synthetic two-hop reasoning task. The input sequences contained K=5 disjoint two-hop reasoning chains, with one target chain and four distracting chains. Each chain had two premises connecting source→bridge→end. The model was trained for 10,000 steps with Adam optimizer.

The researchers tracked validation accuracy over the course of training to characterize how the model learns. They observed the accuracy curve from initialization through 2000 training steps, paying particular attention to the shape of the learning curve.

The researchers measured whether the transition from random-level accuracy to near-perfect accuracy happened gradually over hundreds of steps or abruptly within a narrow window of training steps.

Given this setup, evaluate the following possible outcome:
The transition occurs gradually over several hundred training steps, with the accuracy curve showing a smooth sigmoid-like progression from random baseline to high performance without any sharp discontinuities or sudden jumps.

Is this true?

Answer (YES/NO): NO